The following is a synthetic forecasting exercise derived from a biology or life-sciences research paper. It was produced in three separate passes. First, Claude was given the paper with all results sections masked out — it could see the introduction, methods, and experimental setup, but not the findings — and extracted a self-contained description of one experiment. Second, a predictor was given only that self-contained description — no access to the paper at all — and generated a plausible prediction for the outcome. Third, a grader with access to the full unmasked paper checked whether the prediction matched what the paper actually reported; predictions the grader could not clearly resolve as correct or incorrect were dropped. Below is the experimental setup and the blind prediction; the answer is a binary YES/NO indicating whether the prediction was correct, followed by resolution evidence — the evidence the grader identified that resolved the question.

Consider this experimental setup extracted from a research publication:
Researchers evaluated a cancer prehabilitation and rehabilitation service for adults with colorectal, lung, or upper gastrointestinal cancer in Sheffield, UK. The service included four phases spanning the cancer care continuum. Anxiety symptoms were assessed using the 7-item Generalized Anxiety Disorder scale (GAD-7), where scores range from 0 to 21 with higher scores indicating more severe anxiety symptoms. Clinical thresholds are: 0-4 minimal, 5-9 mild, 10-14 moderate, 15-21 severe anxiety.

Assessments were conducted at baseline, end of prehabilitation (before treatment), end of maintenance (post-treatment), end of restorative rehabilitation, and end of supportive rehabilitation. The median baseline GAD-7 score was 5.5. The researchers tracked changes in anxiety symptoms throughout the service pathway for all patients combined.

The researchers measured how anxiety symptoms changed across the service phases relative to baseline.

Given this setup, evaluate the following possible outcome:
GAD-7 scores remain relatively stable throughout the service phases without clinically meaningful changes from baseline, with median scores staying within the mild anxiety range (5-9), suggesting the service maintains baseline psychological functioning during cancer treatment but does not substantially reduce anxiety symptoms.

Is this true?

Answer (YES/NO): NO